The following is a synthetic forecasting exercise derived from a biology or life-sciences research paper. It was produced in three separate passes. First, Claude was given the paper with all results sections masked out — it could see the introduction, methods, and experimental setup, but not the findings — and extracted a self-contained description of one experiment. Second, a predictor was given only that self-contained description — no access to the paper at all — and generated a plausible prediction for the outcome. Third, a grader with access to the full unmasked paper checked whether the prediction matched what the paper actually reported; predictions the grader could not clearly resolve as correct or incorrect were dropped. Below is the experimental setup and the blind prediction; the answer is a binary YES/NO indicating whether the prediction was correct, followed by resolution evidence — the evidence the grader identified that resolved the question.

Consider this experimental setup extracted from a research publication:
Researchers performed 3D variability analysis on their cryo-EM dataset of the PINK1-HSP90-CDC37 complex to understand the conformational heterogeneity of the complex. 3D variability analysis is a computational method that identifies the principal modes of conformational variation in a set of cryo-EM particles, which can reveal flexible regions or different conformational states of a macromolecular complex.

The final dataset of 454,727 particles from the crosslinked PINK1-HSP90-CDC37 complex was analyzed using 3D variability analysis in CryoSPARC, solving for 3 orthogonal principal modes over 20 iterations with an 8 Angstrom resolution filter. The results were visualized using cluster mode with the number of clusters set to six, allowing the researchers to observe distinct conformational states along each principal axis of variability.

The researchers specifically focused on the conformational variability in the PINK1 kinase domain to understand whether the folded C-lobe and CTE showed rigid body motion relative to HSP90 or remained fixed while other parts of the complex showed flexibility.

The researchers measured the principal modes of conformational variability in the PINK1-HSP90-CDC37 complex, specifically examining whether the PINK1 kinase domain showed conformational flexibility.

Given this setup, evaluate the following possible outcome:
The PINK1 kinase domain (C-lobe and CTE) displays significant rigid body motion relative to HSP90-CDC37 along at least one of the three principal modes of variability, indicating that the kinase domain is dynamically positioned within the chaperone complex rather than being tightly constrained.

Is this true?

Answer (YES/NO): NO